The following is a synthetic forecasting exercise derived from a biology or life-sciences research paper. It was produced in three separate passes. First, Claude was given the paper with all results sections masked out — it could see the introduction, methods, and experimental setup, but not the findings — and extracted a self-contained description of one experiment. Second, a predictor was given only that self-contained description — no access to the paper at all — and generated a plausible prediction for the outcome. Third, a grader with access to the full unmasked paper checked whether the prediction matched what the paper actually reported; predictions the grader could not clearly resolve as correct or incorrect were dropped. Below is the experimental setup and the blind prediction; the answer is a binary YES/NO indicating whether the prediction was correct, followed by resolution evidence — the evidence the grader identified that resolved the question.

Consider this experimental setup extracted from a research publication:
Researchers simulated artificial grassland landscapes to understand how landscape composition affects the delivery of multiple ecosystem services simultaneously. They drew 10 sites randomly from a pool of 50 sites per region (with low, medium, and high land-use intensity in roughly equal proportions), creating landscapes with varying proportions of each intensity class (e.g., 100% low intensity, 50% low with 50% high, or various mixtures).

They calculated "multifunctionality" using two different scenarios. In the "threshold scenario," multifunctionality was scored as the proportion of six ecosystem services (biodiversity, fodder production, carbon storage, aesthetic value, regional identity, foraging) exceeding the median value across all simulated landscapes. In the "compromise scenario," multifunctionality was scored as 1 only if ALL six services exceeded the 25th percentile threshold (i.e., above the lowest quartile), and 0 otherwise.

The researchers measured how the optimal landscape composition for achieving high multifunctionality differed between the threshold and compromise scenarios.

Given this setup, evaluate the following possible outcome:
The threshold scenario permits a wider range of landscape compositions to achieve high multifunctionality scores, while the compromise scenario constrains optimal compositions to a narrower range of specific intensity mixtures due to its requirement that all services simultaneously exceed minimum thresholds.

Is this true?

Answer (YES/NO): NO